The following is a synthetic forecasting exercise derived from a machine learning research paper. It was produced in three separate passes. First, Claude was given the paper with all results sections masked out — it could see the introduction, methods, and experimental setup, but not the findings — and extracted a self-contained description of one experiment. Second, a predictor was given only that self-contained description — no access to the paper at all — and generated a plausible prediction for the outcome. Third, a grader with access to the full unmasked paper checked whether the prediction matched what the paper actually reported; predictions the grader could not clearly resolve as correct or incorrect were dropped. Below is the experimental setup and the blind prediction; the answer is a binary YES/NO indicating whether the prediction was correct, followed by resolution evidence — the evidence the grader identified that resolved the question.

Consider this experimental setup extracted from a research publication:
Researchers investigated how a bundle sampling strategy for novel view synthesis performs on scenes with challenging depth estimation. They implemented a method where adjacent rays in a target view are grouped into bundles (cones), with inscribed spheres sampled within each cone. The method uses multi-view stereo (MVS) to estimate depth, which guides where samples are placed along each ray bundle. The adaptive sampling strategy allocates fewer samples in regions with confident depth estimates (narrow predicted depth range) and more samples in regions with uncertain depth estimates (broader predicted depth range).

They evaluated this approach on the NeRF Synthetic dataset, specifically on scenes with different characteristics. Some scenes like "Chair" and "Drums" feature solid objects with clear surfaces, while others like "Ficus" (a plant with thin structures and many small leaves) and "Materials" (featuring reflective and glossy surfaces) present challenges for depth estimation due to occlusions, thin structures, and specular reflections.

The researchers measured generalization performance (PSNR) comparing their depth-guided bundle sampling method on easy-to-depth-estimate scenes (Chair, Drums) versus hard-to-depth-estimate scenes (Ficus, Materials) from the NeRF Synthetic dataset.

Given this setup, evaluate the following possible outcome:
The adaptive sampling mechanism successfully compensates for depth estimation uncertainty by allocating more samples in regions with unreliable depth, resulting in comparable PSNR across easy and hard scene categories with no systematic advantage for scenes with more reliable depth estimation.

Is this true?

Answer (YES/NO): NO